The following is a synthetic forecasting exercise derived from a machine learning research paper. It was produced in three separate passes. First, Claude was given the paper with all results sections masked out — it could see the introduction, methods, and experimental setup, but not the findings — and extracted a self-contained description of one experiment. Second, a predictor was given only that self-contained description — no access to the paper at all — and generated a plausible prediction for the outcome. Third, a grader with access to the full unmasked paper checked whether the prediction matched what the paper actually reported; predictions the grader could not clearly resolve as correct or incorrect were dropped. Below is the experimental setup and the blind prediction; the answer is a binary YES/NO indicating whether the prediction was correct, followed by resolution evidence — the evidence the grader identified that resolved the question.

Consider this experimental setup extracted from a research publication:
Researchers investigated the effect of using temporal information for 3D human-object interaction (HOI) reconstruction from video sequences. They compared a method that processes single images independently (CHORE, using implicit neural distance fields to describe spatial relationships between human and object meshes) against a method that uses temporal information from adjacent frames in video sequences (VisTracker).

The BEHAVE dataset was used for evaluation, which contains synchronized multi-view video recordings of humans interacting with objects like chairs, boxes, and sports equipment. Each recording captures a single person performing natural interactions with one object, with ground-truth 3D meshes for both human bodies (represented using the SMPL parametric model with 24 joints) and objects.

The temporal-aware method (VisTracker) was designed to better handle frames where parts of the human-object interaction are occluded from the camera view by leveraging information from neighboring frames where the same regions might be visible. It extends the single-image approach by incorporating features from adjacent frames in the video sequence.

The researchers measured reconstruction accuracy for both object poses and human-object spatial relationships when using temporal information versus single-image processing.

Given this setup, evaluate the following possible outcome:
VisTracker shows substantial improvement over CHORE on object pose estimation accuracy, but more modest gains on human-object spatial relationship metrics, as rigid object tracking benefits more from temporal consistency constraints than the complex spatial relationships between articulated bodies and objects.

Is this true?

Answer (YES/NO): NO